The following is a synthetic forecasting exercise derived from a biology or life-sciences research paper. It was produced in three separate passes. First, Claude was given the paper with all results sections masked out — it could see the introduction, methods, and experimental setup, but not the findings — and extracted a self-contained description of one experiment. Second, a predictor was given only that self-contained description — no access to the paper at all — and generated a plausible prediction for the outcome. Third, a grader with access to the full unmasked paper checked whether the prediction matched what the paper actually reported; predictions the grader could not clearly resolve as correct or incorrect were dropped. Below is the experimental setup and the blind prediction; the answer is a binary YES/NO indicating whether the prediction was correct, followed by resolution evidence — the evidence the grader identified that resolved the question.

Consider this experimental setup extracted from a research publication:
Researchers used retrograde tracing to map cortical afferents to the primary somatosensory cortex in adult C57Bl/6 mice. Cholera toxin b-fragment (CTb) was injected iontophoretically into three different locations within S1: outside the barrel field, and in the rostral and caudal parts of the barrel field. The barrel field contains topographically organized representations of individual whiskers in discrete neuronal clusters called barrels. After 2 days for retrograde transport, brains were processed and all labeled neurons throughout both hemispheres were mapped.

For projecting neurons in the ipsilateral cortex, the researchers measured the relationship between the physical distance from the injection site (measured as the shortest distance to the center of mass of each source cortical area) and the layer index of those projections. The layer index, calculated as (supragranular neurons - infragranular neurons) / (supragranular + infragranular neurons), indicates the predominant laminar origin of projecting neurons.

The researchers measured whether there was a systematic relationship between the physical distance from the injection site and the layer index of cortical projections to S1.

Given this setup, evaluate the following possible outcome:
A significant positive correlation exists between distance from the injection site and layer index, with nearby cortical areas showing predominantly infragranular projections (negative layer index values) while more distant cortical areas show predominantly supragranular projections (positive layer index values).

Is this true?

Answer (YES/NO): NO